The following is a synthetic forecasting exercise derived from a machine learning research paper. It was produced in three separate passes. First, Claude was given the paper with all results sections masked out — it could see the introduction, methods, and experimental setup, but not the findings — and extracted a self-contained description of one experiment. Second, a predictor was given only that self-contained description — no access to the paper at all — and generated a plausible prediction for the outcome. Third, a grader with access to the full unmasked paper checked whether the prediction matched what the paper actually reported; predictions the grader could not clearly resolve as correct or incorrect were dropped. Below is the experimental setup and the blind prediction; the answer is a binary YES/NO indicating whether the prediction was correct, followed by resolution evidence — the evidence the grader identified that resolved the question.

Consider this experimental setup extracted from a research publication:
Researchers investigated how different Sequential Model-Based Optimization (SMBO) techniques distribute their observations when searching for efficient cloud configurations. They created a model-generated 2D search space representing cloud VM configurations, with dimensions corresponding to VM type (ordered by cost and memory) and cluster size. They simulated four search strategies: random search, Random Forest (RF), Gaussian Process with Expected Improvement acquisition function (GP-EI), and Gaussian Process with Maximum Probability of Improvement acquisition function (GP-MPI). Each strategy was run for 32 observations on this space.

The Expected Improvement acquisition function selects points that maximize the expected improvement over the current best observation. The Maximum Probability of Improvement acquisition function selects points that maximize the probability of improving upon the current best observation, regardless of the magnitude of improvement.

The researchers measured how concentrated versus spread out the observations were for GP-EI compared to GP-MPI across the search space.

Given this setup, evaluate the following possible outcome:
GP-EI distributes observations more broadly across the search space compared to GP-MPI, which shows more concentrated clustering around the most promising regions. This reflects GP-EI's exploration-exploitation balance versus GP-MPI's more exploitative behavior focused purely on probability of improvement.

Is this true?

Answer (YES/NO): NO